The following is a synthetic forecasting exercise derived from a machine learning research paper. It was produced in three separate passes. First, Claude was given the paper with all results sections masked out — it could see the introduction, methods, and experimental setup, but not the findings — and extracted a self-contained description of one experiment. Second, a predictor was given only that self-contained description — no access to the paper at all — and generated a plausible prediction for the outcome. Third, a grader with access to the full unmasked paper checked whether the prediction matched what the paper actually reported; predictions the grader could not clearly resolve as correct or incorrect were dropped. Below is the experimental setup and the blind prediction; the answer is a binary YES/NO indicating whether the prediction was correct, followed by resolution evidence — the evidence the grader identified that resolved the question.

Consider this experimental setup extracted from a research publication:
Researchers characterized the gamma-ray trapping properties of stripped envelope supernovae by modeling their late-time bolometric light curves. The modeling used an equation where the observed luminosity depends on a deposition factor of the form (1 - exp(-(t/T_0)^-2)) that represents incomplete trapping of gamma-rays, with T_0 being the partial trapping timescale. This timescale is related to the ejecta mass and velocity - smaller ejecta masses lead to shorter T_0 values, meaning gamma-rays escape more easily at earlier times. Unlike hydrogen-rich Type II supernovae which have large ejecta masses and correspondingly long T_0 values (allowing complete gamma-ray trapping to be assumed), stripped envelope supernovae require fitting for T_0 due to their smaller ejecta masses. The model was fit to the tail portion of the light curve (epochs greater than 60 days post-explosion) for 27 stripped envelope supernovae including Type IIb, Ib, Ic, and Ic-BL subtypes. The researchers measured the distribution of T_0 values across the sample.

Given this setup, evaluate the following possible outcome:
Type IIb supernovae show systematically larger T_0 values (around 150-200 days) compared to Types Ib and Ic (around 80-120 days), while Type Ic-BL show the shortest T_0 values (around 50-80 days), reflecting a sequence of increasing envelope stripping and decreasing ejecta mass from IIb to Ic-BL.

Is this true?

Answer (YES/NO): NO